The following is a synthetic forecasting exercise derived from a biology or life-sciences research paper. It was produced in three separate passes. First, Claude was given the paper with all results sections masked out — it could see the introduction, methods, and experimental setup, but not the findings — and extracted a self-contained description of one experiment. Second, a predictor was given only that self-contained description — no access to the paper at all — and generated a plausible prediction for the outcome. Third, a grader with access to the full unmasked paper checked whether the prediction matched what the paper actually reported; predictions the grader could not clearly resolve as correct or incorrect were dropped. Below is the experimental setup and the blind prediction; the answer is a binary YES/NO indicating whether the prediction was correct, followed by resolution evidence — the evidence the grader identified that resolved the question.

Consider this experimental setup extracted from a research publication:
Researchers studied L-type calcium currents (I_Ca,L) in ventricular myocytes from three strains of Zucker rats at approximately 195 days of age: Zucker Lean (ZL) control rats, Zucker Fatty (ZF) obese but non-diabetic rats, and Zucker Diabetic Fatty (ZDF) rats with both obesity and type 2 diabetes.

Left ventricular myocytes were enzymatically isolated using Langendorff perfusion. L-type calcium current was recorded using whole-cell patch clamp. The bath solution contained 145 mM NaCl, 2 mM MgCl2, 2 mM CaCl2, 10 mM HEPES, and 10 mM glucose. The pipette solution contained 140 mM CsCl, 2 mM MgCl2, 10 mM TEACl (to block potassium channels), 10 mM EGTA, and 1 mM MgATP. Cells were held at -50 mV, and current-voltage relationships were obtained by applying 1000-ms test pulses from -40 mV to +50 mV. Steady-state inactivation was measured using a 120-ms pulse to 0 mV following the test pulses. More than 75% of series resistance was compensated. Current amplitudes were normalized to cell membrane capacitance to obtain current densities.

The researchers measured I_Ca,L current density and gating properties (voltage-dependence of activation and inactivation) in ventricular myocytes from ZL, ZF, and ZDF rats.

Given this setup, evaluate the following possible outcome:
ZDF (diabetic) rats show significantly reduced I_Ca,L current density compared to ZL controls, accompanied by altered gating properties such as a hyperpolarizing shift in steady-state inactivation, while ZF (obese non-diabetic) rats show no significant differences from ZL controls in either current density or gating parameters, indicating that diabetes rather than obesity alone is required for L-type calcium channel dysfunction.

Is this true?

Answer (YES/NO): NO